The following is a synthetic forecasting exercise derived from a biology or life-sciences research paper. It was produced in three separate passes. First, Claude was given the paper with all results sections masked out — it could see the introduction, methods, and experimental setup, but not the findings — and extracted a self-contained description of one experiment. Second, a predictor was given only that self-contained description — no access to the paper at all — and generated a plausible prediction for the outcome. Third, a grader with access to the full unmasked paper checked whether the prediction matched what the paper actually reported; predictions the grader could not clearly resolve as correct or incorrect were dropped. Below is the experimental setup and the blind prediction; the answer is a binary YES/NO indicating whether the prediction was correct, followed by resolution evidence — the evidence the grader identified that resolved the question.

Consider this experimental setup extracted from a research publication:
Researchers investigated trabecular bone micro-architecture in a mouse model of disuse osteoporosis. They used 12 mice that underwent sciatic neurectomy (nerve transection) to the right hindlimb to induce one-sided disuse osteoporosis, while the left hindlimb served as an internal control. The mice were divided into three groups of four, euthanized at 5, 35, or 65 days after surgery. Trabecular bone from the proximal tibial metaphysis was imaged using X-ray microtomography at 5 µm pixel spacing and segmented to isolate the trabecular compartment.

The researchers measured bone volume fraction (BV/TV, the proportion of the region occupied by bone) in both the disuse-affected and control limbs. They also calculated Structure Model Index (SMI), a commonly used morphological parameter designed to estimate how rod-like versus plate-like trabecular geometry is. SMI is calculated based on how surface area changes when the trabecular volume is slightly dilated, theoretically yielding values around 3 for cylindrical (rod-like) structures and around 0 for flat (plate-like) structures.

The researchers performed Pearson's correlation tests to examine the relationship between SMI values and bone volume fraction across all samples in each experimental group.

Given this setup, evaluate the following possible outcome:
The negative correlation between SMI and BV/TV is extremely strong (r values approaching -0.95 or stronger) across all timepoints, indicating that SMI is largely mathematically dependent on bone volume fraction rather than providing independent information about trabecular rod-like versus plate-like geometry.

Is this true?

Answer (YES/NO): NO